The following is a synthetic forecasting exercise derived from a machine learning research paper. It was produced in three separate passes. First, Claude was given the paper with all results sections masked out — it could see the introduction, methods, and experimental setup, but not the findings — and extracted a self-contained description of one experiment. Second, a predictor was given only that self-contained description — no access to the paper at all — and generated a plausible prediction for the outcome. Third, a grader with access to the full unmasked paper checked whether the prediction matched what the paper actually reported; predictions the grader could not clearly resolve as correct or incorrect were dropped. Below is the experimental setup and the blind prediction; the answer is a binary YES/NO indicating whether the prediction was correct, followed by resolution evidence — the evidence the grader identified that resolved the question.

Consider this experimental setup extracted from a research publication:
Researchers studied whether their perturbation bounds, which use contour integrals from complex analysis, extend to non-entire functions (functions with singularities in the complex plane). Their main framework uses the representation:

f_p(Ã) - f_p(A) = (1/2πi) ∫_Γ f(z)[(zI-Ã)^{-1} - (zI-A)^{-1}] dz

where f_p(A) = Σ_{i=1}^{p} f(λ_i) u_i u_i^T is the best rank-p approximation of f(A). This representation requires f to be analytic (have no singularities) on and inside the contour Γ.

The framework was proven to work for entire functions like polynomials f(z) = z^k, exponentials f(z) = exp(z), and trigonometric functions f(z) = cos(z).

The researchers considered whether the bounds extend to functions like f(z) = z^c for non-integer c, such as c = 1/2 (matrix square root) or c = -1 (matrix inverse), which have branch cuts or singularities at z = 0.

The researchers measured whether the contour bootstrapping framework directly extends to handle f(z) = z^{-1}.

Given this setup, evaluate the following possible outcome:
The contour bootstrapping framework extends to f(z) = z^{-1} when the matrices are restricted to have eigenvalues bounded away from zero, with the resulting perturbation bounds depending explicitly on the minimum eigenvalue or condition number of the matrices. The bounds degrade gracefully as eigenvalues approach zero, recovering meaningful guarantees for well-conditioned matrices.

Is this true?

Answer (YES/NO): NO